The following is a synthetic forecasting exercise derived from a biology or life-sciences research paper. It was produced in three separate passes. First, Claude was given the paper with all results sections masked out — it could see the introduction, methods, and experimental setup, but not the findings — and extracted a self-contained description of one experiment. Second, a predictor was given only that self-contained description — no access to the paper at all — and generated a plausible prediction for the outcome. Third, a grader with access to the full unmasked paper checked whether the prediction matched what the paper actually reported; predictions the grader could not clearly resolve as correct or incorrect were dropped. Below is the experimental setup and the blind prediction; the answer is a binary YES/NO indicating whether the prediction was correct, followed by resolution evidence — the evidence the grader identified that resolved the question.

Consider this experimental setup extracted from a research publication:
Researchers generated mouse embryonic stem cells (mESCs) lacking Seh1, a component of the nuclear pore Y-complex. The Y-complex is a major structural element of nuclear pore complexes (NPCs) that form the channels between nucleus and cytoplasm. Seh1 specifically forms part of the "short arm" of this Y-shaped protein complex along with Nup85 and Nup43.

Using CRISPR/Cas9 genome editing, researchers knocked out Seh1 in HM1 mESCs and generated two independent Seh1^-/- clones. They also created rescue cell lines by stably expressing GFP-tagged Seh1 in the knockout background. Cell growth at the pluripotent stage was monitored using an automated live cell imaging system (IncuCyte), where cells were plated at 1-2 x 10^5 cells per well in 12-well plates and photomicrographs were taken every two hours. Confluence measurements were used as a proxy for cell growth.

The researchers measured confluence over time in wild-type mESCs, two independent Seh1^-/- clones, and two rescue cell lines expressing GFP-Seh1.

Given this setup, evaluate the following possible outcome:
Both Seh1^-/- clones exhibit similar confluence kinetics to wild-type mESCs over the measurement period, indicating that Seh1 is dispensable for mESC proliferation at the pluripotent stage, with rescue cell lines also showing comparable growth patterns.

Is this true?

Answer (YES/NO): NO